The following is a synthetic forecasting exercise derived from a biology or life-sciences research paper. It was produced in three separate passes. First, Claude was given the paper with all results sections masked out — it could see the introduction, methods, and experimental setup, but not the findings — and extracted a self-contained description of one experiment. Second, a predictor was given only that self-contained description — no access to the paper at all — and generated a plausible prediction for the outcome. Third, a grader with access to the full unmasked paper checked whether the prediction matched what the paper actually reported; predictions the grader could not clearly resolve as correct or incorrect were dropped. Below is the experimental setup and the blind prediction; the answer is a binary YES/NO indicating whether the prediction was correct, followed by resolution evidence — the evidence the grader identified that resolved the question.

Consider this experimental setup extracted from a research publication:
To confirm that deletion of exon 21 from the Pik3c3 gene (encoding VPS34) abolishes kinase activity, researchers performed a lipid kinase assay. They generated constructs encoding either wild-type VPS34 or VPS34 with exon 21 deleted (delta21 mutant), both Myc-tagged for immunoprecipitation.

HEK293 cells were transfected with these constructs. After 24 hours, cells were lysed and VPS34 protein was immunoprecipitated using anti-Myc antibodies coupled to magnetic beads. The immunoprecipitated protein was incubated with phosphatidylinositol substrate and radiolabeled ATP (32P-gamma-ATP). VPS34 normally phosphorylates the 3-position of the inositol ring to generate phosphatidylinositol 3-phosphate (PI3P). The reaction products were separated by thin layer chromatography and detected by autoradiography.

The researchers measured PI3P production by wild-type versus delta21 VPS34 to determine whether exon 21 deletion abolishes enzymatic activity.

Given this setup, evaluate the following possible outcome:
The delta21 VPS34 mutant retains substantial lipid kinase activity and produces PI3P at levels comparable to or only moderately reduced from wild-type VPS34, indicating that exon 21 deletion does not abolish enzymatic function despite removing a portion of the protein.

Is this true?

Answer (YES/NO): NO